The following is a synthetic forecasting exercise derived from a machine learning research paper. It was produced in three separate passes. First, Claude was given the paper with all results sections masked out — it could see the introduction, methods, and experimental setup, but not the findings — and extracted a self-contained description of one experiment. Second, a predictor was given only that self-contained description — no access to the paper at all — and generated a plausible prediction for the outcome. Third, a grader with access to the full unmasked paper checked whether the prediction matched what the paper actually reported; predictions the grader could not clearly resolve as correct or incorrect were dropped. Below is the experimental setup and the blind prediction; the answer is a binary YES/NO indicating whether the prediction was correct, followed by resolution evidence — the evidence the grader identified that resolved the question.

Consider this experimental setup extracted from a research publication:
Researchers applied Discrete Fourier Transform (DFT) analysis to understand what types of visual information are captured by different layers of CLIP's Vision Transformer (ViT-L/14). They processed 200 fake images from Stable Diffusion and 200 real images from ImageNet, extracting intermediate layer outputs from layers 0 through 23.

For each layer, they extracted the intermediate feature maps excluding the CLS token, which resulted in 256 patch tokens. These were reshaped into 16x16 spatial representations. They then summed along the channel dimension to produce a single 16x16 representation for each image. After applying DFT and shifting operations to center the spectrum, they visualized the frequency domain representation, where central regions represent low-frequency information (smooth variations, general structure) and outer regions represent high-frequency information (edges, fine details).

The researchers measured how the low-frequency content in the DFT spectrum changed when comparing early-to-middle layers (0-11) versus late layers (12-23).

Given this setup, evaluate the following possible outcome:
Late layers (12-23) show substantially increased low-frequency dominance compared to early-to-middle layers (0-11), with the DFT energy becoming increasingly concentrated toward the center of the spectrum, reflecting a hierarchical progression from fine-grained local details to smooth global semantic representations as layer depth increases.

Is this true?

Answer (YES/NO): NO